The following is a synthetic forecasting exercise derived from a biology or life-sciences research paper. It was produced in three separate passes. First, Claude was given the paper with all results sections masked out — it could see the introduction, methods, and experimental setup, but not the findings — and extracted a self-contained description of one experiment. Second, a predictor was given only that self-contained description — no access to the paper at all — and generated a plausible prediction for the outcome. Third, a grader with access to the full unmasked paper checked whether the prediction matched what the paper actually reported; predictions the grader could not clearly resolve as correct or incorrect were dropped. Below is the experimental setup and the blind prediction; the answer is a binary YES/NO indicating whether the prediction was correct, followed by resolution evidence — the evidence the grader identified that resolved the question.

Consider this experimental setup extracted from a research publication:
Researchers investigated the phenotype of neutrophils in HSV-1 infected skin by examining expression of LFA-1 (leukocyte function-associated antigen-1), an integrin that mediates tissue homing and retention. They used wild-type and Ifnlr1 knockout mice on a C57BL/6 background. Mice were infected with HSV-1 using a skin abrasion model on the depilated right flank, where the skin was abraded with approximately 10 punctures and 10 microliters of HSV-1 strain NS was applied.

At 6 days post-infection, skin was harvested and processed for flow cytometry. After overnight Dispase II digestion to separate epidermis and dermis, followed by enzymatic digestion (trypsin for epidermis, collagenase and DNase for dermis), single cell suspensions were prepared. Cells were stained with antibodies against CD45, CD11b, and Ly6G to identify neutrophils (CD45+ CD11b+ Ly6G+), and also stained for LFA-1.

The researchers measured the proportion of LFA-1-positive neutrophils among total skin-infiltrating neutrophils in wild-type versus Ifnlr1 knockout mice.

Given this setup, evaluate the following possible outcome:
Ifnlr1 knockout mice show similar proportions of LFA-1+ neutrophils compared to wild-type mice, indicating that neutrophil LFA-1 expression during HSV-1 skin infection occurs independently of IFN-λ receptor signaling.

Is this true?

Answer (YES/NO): NO